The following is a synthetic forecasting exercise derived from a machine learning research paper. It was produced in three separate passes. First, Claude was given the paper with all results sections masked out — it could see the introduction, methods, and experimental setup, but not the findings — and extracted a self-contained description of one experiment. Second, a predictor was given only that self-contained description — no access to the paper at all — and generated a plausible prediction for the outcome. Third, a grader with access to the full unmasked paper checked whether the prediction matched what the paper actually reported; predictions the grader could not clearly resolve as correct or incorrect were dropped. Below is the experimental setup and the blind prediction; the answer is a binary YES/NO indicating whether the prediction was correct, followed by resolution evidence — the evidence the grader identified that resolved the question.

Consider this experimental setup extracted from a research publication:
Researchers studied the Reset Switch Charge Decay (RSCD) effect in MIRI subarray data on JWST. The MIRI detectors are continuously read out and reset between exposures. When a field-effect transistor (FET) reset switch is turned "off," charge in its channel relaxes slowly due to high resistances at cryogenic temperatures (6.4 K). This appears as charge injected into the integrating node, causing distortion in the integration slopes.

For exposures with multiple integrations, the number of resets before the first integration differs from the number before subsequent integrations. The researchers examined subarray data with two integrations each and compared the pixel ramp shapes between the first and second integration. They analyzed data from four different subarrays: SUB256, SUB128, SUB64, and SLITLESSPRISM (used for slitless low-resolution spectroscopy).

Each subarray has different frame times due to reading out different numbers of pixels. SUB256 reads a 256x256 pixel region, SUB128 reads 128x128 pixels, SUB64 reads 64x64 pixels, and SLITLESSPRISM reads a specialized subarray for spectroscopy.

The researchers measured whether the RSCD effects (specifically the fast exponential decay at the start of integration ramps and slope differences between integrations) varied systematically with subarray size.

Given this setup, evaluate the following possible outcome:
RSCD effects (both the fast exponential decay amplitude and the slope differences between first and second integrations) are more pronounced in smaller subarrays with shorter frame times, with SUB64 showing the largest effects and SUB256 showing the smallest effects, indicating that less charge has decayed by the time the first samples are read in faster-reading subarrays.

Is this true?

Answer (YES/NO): YES